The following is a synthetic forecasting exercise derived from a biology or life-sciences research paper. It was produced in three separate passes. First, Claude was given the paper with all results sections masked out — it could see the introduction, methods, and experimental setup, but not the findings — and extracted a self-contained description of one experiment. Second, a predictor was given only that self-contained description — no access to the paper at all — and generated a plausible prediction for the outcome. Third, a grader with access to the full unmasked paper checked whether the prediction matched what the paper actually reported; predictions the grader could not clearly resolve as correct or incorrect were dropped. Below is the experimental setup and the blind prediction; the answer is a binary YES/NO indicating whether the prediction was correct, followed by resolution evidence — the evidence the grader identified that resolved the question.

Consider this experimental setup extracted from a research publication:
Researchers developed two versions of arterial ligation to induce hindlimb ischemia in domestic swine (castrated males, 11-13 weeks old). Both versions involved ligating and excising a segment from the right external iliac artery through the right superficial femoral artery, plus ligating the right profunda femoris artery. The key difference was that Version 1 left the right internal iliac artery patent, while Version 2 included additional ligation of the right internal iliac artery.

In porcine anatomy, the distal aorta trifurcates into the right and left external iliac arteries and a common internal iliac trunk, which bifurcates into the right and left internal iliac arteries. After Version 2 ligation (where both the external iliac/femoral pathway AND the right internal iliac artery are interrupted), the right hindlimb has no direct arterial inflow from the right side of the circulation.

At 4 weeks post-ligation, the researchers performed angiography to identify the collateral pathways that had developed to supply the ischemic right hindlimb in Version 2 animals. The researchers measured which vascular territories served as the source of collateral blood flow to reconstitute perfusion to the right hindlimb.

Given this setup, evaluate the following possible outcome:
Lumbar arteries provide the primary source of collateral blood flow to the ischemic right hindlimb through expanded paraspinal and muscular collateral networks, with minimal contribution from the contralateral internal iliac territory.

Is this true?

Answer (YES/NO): NO